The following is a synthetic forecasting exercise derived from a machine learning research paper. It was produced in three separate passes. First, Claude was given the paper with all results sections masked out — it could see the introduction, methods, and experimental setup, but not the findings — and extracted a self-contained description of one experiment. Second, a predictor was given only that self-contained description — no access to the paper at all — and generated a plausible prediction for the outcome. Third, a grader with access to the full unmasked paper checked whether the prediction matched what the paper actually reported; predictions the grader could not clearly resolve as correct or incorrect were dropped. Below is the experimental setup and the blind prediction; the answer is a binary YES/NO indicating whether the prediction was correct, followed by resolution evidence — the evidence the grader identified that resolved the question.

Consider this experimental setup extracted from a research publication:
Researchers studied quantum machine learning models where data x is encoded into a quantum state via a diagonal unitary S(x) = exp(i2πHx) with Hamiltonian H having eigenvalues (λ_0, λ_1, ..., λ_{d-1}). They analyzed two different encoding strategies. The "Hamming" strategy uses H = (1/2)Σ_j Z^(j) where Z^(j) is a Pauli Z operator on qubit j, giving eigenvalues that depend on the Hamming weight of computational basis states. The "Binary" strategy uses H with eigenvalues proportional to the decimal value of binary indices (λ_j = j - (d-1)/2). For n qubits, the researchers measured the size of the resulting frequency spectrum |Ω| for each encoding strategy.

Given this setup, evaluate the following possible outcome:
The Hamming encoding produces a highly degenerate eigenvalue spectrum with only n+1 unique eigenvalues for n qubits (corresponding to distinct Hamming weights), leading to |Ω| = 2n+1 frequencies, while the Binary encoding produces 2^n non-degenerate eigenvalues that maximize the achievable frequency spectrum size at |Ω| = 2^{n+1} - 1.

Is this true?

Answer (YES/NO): NO